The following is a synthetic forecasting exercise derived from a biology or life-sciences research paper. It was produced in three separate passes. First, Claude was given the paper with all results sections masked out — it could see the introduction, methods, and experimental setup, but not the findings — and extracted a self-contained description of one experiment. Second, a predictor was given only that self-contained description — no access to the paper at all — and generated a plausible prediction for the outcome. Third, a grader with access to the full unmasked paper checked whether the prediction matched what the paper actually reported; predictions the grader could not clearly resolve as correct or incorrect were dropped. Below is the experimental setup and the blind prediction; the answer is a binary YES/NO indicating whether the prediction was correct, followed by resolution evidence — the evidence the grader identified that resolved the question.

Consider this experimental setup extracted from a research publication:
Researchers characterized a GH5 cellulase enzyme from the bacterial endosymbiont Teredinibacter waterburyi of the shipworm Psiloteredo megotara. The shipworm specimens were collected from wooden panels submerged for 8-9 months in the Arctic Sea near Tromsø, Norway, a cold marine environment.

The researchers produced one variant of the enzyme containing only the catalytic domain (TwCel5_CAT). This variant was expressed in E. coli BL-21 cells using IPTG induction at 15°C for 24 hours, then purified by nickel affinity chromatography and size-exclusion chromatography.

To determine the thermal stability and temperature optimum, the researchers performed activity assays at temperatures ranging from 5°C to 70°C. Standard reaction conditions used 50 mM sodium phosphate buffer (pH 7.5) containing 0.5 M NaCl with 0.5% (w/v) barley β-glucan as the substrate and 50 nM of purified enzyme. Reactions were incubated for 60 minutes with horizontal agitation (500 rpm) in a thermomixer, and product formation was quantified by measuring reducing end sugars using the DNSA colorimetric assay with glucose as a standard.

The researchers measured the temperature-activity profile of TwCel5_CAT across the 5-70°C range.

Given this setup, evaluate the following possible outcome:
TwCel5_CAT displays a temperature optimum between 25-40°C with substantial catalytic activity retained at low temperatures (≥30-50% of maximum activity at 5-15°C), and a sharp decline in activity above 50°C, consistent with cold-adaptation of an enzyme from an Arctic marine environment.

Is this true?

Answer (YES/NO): NO